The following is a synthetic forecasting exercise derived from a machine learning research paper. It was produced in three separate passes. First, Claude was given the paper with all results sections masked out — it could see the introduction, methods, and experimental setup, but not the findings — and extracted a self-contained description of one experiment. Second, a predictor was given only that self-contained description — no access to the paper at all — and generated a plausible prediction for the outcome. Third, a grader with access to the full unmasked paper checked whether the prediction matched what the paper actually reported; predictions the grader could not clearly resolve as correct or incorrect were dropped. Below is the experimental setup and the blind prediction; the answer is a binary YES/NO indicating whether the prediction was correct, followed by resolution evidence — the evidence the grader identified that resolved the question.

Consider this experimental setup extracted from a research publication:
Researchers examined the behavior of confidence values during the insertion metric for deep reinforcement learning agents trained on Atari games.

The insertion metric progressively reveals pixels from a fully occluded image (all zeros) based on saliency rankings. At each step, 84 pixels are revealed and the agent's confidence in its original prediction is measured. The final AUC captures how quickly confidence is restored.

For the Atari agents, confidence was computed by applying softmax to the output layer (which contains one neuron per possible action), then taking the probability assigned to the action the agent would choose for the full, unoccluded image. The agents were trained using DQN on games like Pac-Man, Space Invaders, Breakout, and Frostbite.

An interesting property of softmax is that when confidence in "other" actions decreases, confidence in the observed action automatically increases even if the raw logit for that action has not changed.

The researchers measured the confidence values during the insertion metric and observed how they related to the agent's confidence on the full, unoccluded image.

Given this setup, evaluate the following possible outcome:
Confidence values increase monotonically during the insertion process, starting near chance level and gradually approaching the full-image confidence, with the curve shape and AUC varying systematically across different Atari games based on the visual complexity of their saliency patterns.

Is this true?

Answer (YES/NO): NO